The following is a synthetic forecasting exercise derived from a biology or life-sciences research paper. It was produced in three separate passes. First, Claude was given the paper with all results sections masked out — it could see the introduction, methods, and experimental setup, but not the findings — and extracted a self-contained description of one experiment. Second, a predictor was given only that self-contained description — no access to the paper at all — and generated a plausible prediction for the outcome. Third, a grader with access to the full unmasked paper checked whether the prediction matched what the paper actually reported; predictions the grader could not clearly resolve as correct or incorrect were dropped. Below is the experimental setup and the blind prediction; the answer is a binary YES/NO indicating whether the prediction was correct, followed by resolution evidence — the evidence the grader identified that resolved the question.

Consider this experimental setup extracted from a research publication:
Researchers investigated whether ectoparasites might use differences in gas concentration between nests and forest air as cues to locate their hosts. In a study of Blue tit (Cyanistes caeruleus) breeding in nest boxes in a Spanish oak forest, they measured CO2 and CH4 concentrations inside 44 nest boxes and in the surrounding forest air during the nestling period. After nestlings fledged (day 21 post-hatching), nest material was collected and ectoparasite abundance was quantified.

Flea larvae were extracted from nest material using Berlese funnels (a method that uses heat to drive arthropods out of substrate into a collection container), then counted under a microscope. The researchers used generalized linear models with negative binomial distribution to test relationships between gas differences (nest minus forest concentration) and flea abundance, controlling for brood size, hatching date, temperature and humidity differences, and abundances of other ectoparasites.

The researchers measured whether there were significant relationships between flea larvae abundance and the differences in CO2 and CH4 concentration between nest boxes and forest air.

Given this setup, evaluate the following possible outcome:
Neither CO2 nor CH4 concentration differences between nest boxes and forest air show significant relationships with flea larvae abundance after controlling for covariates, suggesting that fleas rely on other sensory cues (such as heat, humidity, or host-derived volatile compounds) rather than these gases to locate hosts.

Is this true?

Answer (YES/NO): NO